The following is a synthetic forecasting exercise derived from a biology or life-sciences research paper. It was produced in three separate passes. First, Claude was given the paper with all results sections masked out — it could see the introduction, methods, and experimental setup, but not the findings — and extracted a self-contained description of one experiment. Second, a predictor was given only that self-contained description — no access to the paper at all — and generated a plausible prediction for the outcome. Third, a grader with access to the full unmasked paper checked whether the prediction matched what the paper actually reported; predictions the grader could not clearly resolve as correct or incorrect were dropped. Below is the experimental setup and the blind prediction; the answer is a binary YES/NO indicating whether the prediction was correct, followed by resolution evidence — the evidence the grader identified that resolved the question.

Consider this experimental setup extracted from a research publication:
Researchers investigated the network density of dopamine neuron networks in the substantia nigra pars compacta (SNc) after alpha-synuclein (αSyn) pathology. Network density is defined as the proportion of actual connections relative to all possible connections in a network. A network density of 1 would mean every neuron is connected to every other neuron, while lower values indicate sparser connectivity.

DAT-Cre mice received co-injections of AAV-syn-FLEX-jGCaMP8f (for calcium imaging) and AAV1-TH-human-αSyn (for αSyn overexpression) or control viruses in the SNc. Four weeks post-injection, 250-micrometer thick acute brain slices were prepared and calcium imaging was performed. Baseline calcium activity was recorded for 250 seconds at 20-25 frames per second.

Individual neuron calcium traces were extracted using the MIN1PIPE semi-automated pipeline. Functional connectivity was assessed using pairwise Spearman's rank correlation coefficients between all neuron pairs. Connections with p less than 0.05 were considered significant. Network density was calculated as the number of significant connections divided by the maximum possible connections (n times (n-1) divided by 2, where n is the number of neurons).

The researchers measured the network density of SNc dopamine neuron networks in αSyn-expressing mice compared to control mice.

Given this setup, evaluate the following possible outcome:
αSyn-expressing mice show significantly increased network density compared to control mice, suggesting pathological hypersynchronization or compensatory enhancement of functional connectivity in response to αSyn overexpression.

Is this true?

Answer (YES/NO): YES